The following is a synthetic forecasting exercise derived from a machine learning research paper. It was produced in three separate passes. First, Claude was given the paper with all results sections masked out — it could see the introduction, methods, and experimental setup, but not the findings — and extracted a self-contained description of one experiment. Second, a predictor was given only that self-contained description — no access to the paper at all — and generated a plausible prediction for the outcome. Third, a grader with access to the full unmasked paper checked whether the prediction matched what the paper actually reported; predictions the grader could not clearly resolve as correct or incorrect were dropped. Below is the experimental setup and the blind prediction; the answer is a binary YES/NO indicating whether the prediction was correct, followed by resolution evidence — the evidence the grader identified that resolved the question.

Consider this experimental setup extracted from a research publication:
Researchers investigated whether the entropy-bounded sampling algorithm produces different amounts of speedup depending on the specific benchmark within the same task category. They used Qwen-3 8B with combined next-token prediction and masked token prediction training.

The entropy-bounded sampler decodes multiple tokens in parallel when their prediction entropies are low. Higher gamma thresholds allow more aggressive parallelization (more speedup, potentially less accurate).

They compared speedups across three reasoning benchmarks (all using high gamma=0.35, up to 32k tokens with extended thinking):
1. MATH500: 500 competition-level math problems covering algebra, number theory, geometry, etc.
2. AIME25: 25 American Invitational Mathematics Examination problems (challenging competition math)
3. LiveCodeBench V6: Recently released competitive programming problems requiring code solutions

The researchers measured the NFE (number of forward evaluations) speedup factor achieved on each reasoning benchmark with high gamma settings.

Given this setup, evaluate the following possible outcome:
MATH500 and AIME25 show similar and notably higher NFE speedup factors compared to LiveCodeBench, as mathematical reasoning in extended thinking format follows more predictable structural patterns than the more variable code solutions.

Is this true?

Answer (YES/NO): NO